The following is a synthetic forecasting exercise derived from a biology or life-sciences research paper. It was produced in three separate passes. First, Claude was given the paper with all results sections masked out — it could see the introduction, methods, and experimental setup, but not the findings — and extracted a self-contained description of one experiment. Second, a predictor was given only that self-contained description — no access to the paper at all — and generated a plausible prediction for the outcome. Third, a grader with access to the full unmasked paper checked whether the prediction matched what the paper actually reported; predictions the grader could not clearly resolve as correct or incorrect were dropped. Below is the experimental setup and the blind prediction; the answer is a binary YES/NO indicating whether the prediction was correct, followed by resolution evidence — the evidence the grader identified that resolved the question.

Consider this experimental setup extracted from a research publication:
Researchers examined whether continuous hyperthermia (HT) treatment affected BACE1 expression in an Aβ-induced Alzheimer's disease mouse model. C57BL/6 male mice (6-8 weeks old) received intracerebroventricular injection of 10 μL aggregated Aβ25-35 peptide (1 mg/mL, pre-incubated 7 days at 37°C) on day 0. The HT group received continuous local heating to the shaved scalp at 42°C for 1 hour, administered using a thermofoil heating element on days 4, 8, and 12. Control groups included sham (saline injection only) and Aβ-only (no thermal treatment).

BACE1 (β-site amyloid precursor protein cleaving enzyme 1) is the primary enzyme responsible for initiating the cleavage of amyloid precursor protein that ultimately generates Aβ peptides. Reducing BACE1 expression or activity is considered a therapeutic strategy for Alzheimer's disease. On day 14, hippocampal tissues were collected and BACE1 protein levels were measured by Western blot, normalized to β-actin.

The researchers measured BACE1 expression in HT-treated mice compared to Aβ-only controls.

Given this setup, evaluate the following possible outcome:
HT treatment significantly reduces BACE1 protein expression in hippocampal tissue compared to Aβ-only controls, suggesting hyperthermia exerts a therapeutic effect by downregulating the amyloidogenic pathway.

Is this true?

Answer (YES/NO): NO